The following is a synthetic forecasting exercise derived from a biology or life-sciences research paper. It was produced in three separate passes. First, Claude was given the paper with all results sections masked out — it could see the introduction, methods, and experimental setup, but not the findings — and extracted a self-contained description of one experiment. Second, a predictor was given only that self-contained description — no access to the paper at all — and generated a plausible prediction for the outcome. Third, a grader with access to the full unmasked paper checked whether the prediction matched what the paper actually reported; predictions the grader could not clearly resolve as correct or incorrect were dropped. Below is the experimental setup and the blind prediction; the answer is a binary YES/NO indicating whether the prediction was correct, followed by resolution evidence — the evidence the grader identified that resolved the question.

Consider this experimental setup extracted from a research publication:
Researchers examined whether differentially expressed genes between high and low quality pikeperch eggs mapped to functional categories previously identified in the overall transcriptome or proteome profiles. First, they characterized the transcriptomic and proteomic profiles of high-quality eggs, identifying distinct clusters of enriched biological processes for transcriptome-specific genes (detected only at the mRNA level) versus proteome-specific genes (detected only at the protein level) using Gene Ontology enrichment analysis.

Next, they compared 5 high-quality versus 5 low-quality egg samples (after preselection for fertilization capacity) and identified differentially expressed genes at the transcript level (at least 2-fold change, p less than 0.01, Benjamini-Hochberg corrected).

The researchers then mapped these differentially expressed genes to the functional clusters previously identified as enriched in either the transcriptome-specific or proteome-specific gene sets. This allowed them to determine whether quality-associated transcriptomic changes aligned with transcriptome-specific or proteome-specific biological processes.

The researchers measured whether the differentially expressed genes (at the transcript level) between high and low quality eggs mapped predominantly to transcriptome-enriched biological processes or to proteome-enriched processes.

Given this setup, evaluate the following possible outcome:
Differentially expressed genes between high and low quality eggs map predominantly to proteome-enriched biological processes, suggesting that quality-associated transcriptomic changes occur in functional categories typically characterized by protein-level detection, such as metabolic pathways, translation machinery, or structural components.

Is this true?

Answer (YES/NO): NO